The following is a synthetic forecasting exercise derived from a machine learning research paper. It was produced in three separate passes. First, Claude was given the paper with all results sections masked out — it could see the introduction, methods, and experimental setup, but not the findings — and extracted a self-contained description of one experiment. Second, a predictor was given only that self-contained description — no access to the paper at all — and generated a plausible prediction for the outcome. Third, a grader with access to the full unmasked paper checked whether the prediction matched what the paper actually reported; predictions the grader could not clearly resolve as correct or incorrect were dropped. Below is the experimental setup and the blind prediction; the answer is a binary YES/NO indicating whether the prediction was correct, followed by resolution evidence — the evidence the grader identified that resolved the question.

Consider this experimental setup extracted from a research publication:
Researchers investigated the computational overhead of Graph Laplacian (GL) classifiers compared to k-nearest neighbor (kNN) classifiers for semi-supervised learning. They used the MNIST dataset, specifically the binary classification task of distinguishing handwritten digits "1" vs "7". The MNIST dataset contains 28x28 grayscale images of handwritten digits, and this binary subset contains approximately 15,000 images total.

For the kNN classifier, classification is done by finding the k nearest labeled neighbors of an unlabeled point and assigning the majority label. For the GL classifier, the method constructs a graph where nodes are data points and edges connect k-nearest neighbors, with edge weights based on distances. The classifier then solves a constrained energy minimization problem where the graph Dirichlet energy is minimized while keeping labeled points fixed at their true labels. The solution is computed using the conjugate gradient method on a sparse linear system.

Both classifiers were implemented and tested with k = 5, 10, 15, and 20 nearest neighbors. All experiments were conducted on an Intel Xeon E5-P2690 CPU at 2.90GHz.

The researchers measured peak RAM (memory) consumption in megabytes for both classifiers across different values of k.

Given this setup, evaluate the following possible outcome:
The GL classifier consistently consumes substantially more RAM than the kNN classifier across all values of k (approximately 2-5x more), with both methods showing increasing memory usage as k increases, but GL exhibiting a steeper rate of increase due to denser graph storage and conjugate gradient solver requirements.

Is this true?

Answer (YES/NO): NO